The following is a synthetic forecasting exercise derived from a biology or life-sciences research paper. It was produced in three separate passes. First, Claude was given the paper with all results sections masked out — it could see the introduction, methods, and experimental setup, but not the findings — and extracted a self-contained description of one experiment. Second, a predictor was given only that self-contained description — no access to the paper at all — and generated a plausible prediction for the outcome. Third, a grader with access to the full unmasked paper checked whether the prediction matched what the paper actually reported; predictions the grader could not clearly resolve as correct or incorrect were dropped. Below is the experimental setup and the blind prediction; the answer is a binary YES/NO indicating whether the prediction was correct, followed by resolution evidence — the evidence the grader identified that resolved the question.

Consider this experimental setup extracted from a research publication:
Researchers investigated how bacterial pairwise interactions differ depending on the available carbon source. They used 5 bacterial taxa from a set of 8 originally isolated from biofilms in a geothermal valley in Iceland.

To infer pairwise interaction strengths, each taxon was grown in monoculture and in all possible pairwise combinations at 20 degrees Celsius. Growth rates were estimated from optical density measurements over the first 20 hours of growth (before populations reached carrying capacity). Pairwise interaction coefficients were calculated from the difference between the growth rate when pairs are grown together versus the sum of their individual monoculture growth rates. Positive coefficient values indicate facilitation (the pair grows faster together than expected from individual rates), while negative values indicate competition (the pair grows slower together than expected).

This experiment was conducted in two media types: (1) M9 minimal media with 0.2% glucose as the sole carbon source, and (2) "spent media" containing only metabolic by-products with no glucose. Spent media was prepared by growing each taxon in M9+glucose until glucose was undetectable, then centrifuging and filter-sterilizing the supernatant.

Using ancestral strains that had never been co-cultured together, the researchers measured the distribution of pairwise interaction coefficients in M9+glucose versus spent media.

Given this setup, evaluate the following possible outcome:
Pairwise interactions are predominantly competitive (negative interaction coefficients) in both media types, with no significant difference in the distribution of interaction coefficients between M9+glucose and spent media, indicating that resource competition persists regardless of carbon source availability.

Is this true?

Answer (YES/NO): NO